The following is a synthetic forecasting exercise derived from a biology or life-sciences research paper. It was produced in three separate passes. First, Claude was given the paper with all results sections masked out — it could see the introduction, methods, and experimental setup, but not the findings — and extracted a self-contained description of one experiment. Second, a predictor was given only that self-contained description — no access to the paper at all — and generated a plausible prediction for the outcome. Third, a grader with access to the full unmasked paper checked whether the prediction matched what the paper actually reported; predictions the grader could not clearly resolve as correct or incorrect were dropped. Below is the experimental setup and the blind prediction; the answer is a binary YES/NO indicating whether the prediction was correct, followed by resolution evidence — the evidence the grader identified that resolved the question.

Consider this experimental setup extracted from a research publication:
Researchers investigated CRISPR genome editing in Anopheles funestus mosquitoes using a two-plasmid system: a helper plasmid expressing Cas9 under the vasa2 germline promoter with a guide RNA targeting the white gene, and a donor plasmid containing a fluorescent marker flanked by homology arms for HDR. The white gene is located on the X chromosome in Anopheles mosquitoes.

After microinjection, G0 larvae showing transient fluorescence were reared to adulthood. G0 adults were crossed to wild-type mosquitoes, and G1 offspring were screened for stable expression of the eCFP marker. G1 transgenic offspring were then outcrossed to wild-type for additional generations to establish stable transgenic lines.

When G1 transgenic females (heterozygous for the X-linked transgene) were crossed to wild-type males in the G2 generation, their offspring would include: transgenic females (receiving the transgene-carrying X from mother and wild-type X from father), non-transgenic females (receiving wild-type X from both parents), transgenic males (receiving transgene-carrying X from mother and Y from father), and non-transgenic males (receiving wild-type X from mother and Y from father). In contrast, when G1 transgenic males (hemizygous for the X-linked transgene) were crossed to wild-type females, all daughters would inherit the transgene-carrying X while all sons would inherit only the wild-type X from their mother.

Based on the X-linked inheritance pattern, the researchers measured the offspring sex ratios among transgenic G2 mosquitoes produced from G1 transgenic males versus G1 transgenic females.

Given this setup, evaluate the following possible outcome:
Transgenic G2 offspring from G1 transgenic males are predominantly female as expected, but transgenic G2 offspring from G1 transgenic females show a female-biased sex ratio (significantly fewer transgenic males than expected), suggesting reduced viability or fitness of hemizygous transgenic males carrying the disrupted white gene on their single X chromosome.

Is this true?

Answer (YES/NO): NO